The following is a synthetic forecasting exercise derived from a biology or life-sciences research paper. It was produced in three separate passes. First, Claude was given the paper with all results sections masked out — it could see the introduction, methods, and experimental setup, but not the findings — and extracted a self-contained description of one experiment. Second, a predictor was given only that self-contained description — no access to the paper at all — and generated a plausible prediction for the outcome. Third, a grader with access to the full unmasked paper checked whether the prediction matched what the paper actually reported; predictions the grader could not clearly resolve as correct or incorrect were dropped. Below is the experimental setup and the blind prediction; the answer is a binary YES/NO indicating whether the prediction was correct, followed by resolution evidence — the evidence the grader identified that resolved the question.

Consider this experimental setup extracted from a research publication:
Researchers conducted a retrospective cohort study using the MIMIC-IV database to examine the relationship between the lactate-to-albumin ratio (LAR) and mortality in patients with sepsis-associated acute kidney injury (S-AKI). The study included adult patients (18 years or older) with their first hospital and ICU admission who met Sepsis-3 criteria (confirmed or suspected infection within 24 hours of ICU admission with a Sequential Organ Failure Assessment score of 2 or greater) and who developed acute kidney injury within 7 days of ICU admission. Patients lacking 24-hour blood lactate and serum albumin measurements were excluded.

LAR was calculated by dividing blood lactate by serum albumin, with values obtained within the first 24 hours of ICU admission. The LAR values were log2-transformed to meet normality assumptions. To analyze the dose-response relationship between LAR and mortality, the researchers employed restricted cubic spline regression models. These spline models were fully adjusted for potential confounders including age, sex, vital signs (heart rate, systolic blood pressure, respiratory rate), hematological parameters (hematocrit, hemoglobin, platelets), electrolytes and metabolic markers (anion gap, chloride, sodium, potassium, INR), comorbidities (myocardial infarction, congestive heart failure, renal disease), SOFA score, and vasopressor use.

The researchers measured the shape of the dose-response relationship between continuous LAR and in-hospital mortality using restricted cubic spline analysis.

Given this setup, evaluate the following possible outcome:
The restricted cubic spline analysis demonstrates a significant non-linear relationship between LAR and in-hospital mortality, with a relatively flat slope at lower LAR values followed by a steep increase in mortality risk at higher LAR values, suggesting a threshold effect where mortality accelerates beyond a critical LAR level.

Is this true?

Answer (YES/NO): NO